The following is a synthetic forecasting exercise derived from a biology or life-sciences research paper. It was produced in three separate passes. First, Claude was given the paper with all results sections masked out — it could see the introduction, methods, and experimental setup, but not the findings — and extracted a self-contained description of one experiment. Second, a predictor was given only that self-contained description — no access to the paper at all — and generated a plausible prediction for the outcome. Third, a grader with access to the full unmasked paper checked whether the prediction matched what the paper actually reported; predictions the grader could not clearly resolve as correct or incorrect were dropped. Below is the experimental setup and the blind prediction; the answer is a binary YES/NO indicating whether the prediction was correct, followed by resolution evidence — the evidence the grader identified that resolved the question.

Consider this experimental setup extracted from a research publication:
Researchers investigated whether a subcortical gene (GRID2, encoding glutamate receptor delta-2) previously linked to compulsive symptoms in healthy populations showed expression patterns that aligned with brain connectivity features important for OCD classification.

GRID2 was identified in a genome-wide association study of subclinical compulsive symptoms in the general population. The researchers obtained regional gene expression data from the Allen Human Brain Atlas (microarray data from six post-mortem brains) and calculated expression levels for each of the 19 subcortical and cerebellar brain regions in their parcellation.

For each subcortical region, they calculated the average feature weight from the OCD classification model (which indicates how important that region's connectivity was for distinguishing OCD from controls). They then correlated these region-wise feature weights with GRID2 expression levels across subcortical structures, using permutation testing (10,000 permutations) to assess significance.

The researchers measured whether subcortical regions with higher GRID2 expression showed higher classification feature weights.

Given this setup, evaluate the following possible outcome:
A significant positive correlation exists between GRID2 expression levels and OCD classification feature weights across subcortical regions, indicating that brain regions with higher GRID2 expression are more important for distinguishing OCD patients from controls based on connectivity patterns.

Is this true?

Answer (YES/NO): NO